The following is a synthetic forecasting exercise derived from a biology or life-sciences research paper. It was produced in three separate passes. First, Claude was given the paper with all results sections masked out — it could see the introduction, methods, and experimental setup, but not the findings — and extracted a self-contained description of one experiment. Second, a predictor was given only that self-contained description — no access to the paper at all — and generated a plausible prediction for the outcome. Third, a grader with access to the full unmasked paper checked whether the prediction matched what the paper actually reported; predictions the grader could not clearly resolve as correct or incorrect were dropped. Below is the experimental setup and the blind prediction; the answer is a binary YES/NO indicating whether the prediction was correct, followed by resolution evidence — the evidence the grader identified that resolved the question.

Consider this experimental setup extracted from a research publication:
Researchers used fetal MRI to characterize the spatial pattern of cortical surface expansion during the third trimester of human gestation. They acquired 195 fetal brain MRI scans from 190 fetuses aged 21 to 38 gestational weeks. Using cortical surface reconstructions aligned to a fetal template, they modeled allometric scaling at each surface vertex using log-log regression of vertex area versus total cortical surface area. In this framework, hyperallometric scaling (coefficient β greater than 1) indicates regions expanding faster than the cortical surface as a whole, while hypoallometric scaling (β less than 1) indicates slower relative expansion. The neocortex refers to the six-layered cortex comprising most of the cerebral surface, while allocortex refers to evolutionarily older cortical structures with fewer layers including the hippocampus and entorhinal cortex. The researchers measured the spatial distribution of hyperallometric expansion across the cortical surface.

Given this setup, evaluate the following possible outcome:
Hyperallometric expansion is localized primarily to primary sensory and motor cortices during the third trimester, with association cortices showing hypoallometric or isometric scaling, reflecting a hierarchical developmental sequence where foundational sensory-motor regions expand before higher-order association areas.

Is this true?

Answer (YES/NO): NO